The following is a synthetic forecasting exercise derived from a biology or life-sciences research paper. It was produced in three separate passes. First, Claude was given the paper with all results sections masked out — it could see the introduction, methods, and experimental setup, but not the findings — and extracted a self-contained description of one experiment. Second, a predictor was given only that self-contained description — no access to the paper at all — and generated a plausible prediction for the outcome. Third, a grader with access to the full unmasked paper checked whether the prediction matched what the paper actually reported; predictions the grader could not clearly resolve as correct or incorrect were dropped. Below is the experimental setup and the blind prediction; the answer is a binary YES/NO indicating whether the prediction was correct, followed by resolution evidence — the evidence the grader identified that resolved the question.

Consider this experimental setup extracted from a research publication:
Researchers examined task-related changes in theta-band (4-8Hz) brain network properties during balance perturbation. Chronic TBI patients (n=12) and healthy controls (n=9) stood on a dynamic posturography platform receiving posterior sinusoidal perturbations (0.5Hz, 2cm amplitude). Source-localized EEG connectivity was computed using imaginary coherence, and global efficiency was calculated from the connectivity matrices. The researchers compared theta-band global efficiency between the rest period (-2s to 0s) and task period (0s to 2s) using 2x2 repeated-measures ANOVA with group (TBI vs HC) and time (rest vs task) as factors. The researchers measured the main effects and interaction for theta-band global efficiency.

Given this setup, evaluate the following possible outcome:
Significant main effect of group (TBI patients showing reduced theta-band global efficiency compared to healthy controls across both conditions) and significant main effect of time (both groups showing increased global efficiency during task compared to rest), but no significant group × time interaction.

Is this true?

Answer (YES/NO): YES